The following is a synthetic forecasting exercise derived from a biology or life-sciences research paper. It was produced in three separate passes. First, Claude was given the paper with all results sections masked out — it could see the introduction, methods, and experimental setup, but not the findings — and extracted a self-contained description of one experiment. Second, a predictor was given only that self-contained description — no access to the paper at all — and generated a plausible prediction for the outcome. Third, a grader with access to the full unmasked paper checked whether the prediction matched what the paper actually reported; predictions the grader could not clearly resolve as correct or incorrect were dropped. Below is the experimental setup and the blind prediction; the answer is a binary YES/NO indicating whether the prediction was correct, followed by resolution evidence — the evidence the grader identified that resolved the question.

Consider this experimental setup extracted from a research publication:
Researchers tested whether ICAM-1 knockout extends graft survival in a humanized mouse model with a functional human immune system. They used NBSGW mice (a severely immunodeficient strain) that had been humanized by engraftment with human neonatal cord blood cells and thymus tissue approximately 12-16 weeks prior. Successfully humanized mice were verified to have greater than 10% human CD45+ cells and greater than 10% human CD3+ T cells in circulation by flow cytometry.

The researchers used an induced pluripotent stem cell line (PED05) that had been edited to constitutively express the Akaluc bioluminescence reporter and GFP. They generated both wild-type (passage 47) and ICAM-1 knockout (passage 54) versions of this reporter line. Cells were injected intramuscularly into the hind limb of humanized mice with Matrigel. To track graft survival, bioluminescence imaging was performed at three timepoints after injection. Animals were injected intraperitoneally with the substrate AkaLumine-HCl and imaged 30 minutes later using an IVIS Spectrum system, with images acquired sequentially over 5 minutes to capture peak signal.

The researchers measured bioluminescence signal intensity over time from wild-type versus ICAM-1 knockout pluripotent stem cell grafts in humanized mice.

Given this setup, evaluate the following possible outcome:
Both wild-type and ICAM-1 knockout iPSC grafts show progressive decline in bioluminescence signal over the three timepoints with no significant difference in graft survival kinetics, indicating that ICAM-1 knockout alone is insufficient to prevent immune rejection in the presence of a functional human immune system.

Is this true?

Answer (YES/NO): NO